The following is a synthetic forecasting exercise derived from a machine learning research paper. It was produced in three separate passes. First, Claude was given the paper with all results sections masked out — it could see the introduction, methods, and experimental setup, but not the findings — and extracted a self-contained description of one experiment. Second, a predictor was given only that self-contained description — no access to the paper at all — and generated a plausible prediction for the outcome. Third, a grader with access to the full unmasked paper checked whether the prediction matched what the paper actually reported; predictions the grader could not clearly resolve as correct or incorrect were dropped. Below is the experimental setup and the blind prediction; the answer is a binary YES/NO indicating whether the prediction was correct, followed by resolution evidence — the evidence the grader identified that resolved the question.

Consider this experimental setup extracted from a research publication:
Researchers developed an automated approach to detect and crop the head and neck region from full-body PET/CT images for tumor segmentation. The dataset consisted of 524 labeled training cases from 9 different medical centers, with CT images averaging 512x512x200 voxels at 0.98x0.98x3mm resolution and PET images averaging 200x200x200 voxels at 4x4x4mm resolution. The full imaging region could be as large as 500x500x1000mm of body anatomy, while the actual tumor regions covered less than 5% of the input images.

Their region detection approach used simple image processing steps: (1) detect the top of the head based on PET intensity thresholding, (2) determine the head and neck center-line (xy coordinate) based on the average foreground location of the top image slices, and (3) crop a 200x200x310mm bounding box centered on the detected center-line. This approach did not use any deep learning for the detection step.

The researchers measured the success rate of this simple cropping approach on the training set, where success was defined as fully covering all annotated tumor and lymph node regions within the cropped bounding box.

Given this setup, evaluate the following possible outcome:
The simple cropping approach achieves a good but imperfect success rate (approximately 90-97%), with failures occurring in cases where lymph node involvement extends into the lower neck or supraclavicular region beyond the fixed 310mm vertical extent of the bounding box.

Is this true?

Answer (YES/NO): NO